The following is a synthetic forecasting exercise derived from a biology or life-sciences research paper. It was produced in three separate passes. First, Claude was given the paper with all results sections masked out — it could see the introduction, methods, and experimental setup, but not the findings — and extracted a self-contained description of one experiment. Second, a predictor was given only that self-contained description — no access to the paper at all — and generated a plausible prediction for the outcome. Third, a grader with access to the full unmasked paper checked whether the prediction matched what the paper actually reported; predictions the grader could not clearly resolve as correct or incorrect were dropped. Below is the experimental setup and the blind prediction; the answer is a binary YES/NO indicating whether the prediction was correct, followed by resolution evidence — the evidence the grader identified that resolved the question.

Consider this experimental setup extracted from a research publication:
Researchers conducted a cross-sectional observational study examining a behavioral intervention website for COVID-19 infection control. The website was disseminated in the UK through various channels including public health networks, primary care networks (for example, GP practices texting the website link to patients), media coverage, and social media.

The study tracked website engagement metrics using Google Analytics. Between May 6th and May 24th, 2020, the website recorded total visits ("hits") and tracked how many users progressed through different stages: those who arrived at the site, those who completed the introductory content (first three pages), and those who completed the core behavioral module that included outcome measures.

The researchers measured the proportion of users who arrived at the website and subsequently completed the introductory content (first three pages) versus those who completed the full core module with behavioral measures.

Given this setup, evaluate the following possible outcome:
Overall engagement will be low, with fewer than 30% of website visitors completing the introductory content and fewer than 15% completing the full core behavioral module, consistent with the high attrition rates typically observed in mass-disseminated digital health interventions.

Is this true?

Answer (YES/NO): NO